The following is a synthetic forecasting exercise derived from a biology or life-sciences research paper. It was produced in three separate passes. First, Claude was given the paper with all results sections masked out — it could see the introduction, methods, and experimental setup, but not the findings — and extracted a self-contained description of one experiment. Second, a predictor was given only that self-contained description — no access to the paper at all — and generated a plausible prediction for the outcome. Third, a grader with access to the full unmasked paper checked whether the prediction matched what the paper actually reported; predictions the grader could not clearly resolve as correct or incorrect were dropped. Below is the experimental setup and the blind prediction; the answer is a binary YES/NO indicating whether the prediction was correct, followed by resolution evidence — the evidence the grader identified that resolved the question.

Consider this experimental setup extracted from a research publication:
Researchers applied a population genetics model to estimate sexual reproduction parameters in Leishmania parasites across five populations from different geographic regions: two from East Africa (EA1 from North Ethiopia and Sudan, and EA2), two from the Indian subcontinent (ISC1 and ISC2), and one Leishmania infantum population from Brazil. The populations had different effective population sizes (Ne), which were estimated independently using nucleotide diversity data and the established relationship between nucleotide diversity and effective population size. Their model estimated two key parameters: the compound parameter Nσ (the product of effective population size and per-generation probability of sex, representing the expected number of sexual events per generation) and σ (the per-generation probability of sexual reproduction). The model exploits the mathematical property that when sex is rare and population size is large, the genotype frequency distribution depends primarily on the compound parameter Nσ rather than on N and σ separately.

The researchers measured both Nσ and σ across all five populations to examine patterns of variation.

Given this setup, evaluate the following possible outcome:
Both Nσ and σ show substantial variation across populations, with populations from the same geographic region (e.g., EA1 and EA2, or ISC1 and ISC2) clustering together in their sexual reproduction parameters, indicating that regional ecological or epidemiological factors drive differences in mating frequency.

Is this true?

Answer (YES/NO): NO